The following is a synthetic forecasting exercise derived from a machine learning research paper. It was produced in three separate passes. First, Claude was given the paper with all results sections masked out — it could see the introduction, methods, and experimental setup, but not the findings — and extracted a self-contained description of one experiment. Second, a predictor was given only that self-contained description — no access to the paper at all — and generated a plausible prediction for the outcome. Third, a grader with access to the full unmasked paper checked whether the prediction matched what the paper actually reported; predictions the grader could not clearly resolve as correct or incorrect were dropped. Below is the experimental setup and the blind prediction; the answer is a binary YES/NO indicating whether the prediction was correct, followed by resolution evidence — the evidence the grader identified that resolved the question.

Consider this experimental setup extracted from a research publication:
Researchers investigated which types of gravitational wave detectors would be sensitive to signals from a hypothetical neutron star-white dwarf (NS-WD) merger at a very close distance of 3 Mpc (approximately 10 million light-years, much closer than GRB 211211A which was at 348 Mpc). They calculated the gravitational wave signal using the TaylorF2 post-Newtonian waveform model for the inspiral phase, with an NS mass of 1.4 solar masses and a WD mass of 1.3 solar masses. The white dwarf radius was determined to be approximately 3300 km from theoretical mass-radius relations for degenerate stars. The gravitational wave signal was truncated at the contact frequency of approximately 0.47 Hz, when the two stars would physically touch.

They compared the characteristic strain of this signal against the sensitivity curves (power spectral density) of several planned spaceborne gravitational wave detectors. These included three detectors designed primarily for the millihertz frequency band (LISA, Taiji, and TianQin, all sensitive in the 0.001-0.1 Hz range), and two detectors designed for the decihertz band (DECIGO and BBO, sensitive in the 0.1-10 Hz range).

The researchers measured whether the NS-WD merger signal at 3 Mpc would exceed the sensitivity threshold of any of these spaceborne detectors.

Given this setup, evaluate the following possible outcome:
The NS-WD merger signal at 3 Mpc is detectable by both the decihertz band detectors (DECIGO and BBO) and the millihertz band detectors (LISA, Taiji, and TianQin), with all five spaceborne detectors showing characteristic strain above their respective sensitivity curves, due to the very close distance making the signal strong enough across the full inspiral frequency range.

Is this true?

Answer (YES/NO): NO